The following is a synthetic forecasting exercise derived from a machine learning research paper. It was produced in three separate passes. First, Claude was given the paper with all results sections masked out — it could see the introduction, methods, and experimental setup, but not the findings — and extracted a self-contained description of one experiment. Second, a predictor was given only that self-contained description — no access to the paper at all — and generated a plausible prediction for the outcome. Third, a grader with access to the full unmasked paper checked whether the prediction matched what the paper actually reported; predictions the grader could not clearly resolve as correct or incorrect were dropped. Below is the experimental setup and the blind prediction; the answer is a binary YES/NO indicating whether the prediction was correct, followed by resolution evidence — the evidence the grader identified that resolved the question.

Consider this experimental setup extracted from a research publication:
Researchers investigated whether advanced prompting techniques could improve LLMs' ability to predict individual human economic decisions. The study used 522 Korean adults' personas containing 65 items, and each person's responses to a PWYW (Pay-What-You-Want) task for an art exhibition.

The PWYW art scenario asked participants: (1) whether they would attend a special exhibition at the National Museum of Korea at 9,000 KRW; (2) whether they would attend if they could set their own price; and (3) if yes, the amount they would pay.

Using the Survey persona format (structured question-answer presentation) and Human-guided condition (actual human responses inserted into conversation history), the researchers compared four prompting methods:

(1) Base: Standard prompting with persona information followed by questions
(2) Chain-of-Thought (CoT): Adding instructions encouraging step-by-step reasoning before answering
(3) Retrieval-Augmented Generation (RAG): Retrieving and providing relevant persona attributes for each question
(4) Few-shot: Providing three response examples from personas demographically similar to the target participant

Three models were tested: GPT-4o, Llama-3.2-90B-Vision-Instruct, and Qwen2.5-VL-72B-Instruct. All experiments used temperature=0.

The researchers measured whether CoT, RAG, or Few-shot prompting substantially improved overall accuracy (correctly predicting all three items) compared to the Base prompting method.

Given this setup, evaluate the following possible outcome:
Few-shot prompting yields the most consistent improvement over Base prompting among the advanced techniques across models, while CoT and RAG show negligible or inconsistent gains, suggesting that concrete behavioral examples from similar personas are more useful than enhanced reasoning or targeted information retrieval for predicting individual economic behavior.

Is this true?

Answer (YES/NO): NO